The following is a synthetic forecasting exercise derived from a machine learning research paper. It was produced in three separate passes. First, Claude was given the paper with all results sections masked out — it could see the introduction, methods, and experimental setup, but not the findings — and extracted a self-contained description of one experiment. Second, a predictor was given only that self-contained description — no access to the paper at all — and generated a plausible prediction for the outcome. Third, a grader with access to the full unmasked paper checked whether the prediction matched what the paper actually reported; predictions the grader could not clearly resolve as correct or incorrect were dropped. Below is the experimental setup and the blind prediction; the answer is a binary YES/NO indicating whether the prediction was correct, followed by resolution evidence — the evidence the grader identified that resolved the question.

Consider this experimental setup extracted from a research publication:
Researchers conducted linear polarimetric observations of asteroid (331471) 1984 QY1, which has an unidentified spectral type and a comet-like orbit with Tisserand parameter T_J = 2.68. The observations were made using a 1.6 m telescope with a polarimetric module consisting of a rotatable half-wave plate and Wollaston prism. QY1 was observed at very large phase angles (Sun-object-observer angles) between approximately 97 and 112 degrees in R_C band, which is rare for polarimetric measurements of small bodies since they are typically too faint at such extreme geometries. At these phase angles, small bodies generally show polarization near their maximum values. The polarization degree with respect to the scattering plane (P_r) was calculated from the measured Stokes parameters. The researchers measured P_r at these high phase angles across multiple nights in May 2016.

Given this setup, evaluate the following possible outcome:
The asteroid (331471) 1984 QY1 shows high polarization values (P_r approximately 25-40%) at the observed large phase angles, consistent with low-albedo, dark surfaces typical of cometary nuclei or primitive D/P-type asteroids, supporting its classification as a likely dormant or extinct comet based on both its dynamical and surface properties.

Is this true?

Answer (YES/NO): NO